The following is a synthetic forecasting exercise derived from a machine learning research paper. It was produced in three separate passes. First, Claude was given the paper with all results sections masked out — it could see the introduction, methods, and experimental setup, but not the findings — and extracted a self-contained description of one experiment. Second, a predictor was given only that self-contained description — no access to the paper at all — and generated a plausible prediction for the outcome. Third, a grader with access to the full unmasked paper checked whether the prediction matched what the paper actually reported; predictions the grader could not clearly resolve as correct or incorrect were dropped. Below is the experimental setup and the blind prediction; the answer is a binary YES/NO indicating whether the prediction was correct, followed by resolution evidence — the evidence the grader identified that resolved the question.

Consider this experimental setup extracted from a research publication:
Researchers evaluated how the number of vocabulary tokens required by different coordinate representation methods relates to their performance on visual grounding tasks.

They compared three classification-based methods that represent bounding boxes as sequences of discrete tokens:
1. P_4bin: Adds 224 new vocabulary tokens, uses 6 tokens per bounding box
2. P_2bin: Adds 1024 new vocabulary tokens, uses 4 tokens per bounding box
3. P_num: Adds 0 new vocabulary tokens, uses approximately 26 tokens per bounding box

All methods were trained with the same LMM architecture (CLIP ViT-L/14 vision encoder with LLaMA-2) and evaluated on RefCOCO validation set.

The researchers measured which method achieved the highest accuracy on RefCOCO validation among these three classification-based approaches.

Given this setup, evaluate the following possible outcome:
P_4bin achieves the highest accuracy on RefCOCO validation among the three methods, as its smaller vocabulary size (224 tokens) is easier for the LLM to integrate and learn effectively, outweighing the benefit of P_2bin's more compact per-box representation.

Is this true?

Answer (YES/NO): NO